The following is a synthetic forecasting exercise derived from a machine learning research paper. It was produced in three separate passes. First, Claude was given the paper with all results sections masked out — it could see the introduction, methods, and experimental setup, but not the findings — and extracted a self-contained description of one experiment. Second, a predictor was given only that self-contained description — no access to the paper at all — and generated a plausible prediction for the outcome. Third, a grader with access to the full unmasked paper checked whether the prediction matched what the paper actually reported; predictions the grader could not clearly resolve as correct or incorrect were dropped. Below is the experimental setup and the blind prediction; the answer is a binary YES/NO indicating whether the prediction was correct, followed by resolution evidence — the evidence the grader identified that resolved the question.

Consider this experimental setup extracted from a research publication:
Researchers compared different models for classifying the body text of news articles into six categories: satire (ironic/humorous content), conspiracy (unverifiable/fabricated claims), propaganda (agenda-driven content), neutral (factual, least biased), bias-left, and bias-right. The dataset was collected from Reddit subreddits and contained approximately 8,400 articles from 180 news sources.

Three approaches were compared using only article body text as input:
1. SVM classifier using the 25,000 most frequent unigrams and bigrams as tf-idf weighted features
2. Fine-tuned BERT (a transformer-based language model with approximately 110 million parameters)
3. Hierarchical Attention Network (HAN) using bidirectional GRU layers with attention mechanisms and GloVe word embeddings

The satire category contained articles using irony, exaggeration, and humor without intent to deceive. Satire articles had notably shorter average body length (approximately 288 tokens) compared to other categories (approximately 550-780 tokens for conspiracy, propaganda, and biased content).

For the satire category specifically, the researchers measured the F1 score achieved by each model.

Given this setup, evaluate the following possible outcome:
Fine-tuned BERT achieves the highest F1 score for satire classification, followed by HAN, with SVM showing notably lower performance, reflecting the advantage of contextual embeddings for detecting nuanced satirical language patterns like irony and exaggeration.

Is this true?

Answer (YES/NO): NO